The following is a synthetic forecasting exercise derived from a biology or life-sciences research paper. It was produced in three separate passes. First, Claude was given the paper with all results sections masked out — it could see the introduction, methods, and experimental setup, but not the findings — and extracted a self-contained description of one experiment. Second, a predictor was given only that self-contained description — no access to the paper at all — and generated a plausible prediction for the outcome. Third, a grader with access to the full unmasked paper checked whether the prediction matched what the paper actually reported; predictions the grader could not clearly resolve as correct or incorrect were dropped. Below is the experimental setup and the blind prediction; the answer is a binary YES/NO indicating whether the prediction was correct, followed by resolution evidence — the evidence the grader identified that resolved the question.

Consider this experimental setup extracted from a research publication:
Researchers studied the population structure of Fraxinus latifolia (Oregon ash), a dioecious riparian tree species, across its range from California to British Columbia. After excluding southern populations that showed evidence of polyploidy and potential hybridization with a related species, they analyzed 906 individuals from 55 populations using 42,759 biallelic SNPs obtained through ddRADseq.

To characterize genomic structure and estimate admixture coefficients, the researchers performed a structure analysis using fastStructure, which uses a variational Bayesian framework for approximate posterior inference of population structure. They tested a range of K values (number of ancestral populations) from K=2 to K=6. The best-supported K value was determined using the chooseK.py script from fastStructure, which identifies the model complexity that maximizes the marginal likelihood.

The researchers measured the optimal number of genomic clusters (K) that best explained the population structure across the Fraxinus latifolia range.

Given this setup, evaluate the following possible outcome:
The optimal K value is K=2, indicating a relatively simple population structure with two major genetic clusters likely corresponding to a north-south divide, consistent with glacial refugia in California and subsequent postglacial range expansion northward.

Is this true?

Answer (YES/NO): YES